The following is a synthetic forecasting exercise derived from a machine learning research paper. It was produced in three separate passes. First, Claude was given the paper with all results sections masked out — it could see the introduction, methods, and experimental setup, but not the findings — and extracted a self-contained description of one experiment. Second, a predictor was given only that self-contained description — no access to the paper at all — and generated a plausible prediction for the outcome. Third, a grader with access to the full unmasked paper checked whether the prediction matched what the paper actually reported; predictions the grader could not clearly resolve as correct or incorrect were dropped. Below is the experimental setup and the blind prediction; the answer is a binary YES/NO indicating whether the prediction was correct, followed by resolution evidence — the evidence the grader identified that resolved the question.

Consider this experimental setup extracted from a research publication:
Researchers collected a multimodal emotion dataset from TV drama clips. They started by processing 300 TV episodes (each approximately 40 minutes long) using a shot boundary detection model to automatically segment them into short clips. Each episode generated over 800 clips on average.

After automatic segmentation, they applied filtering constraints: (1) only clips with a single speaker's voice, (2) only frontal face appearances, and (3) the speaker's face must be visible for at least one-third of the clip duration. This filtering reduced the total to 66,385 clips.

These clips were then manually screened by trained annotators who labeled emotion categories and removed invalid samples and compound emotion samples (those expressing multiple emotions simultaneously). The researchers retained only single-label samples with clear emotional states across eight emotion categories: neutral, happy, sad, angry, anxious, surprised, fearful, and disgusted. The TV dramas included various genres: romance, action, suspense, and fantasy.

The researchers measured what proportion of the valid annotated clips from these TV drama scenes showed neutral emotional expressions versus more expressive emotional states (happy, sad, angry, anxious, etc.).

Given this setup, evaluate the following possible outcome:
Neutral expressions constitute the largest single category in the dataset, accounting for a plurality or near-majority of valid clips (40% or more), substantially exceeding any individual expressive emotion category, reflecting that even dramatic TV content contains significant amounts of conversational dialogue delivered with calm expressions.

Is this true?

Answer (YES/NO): NO